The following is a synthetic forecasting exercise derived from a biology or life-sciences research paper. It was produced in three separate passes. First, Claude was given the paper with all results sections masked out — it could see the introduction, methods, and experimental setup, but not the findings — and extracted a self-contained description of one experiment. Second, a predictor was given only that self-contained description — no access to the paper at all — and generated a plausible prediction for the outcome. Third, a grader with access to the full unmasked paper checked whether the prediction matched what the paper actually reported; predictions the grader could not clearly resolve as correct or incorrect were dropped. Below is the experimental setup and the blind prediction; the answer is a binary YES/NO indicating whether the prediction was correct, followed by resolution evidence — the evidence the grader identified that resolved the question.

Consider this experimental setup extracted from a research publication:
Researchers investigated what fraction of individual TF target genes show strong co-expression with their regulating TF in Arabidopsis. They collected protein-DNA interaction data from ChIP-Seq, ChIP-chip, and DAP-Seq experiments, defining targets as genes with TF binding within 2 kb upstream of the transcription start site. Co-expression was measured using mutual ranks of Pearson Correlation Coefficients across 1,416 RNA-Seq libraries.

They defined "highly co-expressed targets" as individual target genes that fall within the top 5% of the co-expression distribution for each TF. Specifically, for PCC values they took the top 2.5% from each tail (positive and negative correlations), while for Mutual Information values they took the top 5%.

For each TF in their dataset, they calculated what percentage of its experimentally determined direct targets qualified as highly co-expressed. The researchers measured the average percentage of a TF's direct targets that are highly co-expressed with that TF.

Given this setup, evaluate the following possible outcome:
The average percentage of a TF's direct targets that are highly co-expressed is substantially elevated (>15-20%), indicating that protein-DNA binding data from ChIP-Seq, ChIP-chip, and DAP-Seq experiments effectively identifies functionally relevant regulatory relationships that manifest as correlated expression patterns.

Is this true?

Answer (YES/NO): NO